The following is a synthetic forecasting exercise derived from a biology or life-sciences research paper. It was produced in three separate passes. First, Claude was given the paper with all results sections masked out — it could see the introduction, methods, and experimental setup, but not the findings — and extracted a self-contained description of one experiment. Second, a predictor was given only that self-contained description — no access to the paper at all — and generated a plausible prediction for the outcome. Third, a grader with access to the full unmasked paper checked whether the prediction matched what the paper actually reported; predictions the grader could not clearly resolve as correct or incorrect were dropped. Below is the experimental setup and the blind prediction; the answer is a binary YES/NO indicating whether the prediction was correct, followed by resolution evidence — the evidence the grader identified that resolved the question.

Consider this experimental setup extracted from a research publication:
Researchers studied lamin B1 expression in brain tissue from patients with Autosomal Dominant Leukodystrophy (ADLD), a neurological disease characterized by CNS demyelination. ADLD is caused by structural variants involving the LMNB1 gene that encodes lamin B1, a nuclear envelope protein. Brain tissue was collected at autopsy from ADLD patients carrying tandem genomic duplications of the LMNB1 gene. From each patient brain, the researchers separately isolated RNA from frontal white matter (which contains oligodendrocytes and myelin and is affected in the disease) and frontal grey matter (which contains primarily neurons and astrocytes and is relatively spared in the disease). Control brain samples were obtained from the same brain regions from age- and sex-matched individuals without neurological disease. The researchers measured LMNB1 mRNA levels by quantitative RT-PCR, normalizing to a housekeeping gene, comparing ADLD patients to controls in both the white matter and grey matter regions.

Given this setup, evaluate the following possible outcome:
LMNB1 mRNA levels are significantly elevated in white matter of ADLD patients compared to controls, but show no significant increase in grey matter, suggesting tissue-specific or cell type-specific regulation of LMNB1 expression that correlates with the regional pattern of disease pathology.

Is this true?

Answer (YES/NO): YES